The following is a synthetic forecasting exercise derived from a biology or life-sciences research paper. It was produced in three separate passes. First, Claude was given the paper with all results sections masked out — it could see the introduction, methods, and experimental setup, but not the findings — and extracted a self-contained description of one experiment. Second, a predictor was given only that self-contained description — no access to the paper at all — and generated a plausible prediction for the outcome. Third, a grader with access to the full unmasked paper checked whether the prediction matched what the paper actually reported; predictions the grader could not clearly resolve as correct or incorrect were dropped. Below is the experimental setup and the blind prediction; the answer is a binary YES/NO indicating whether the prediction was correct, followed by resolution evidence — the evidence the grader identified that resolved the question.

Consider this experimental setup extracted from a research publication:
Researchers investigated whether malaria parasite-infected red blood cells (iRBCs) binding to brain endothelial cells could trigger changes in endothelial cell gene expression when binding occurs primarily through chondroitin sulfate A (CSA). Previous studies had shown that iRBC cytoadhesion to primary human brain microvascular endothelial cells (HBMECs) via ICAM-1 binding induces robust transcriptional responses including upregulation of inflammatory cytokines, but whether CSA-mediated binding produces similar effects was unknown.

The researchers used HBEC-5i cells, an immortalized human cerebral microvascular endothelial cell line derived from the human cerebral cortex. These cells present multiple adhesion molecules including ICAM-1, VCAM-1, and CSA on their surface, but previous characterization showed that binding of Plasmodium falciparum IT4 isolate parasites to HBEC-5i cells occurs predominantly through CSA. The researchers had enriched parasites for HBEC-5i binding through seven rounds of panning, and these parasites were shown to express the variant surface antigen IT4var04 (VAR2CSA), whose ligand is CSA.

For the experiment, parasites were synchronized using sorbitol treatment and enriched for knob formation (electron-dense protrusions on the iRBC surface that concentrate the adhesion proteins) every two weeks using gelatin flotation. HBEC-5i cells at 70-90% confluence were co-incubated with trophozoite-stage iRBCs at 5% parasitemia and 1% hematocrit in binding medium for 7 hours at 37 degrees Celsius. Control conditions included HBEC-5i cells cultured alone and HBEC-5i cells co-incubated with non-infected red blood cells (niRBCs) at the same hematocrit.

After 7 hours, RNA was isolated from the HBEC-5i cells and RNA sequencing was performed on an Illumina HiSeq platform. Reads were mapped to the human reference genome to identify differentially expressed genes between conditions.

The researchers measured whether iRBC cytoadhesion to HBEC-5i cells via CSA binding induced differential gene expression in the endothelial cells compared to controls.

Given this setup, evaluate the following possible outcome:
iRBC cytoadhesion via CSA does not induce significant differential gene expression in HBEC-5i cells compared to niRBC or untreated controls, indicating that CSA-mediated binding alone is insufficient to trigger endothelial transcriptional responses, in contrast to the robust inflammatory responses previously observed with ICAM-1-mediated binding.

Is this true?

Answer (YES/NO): NO